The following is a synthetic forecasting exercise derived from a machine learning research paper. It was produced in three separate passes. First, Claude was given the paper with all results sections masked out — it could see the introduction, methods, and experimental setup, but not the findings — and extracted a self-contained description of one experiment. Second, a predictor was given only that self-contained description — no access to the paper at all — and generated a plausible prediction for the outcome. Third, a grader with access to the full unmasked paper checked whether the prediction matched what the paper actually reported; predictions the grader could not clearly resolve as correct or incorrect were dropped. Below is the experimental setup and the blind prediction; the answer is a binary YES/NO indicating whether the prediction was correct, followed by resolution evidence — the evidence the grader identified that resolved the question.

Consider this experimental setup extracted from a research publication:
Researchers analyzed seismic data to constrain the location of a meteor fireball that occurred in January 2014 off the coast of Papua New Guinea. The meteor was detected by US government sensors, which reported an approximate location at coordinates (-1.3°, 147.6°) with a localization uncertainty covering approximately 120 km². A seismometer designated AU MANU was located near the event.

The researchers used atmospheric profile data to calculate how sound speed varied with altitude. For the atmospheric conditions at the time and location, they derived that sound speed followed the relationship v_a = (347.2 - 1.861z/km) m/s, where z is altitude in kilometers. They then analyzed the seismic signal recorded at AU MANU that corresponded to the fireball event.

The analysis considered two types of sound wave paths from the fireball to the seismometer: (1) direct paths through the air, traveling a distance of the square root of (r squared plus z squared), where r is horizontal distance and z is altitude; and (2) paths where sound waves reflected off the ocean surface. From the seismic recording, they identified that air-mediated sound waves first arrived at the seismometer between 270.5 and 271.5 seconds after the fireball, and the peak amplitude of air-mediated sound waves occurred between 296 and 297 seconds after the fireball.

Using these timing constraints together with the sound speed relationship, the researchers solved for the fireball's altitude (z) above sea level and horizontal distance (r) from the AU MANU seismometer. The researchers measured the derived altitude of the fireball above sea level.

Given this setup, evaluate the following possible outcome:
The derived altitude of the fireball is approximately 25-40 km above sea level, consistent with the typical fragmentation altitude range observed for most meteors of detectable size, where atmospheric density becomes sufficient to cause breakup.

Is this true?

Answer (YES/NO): NO